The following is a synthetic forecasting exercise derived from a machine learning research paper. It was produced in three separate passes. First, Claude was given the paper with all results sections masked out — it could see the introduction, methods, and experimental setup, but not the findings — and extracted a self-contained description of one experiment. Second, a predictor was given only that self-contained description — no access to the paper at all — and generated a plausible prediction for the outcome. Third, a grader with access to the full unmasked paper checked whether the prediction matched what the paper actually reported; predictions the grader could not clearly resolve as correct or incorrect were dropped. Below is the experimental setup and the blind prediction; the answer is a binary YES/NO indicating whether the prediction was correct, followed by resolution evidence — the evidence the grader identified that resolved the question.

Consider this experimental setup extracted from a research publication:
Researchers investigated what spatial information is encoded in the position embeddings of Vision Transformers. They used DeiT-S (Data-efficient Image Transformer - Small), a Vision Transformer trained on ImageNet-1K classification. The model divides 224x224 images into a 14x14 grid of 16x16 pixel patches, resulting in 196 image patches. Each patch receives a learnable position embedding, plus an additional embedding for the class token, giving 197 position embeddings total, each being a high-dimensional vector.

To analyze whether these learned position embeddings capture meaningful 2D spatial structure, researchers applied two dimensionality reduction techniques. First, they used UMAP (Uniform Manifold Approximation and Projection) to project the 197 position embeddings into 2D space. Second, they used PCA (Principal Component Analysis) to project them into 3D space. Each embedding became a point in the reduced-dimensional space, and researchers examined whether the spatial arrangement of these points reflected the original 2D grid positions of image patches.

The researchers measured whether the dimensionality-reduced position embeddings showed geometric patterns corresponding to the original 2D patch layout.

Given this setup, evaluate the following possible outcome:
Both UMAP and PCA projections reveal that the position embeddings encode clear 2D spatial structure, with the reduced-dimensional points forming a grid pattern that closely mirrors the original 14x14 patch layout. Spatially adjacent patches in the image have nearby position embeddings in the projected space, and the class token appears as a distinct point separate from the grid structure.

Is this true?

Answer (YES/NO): NO